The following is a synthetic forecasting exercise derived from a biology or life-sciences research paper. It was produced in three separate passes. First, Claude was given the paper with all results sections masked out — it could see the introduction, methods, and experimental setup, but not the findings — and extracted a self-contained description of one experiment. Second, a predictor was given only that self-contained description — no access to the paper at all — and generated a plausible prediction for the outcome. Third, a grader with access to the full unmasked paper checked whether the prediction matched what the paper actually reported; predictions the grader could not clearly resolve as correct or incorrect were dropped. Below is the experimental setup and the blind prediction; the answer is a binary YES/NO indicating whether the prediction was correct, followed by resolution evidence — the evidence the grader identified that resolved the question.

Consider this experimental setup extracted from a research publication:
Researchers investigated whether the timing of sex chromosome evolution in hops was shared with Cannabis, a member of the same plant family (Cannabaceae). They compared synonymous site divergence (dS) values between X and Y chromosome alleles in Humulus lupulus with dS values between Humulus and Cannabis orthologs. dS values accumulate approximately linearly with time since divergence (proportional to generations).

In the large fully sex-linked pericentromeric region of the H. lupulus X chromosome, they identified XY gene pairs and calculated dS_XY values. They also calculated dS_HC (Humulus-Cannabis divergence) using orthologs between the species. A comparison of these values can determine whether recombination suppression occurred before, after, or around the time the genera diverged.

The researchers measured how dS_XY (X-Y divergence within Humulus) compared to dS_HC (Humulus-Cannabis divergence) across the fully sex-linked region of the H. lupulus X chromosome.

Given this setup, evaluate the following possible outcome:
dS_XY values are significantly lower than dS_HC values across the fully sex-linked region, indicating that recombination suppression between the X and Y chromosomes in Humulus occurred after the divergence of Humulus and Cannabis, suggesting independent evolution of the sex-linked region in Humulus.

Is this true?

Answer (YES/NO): NO